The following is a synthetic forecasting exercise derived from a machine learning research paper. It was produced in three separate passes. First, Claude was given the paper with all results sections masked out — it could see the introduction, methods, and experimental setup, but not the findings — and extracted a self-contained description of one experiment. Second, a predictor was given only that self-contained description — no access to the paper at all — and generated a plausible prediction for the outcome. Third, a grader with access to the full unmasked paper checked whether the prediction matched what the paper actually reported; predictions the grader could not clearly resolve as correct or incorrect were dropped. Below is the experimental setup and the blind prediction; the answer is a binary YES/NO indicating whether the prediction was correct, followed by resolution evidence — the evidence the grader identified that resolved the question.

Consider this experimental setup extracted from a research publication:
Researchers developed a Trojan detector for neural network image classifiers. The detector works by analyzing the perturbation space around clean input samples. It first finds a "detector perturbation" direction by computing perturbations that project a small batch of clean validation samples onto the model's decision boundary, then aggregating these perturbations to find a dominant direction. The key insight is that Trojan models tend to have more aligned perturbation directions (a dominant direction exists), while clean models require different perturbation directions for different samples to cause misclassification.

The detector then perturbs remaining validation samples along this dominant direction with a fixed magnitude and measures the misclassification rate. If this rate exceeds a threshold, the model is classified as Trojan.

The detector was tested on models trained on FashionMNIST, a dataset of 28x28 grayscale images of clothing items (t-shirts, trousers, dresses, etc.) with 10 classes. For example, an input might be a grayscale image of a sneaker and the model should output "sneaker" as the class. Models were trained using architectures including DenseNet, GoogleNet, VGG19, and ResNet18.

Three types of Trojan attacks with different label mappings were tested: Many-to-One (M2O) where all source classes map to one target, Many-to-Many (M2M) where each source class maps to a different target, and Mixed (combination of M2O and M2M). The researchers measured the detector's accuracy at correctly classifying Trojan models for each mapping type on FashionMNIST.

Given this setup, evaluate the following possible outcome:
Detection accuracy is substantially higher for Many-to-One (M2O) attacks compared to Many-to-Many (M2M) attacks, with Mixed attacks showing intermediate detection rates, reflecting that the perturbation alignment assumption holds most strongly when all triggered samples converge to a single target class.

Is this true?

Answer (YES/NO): NO